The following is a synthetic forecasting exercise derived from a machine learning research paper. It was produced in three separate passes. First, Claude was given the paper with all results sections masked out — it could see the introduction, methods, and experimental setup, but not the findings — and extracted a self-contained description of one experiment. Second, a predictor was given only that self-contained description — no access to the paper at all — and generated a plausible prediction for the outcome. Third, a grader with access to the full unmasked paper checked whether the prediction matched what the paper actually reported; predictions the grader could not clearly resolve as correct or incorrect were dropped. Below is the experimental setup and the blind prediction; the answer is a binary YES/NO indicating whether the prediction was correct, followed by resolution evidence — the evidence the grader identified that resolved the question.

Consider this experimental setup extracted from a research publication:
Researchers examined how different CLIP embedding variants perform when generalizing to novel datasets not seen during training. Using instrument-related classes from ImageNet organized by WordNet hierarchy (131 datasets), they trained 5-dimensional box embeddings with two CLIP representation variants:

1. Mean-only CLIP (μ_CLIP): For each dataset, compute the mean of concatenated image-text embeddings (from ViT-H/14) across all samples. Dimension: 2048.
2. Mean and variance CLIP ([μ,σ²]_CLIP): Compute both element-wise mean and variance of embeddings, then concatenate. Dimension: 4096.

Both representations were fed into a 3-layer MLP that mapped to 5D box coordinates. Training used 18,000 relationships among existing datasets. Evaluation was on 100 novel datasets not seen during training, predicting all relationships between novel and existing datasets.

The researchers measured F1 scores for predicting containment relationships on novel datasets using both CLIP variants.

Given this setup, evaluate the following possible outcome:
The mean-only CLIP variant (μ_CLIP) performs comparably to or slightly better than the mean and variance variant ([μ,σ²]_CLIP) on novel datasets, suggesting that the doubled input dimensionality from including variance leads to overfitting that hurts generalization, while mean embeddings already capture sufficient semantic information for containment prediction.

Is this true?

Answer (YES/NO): NO